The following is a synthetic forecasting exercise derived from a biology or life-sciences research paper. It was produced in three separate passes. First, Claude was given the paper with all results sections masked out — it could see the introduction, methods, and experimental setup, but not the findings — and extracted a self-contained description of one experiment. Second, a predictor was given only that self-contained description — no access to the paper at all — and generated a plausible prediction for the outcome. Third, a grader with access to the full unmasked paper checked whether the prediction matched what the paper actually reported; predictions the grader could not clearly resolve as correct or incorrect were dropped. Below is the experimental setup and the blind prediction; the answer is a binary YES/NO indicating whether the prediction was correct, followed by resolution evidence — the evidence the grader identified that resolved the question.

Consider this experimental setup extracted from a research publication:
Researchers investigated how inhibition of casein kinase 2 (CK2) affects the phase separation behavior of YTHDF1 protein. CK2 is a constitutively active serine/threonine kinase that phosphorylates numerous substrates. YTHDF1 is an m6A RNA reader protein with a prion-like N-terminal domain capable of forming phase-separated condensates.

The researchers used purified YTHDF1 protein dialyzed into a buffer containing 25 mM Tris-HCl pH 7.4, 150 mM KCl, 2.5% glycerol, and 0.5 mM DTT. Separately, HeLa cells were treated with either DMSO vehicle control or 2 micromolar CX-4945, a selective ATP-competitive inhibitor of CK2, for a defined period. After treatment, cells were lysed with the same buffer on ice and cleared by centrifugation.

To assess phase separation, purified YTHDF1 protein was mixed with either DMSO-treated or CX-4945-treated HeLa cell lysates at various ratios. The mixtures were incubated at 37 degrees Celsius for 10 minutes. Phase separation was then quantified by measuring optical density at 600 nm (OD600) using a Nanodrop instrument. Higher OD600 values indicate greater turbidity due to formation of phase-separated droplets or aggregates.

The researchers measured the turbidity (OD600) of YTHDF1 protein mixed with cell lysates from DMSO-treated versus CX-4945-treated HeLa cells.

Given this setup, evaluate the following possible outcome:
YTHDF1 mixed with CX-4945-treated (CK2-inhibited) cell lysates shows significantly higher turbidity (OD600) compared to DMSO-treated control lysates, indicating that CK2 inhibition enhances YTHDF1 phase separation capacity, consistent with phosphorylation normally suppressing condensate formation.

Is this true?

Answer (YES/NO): NO